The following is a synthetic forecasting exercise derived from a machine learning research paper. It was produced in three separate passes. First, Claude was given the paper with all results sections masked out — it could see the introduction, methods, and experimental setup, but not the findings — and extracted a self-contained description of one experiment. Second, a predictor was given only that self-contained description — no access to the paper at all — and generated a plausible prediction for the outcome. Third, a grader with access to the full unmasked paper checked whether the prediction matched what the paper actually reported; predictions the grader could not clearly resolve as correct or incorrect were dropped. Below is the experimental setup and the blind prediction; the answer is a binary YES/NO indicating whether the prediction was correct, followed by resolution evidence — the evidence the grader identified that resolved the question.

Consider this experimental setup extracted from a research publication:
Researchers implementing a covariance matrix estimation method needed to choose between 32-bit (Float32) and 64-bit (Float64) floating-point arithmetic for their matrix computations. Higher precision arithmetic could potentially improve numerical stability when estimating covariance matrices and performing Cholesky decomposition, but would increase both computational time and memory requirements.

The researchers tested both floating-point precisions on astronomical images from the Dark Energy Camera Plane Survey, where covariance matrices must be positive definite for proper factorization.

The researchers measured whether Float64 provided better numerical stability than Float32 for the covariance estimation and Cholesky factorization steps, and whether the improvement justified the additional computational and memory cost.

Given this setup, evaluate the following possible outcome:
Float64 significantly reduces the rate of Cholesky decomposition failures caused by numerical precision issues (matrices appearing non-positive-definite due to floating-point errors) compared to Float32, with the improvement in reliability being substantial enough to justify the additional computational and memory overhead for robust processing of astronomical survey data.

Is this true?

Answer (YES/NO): NO